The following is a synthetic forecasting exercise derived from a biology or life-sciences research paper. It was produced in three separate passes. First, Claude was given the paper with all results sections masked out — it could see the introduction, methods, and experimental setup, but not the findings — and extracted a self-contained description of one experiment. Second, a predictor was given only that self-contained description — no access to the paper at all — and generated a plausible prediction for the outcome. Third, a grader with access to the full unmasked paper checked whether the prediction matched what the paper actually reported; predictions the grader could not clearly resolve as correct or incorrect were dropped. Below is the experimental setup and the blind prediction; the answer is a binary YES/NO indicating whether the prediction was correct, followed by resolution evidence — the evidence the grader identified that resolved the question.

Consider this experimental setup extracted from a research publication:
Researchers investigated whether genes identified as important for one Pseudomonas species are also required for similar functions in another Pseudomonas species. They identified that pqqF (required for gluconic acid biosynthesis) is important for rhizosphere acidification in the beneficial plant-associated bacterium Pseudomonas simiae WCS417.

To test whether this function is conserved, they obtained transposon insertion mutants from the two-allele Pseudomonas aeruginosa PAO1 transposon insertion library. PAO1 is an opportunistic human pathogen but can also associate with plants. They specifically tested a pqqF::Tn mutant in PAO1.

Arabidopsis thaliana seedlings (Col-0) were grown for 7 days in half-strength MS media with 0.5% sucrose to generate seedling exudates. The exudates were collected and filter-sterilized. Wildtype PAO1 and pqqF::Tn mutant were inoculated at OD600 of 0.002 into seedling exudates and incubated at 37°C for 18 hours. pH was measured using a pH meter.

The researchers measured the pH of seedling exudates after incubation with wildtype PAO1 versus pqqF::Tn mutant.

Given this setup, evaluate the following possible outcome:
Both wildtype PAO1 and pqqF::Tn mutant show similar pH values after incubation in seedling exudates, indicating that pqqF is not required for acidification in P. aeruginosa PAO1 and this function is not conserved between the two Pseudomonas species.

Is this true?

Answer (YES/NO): NO